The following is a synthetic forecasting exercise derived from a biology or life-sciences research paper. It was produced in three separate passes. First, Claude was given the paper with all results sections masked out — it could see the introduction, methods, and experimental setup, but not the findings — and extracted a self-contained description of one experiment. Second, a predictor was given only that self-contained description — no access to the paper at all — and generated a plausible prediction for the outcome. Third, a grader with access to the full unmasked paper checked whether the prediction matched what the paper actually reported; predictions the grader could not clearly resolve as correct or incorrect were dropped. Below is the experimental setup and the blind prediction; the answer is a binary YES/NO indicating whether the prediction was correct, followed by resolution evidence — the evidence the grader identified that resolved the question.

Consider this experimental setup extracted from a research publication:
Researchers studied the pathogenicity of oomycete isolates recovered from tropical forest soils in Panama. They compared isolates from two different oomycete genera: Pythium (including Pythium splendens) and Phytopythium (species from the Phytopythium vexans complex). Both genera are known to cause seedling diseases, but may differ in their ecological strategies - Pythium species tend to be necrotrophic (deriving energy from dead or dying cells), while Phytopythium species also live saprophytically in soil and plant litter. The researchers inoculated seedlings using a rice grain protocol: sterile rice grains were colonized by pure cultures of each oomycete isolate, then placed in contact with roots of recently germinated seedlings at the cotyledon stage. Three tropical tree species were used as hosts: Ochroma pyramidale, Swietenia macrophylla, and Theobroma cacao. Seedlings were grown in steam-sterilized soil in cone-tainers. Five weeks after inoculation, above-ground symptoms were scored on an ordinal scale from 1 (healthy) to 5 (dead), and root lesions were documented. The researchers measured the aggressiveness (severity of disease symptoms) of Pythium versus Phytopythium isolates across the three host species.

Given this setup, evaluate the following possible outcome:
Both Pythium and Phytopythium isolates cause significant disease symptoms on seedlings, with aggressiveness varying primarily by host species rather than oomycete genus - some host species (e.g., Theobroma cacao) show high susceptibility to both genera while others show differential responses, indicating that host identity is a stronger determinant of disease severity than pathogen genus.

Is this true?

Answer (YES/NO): NO